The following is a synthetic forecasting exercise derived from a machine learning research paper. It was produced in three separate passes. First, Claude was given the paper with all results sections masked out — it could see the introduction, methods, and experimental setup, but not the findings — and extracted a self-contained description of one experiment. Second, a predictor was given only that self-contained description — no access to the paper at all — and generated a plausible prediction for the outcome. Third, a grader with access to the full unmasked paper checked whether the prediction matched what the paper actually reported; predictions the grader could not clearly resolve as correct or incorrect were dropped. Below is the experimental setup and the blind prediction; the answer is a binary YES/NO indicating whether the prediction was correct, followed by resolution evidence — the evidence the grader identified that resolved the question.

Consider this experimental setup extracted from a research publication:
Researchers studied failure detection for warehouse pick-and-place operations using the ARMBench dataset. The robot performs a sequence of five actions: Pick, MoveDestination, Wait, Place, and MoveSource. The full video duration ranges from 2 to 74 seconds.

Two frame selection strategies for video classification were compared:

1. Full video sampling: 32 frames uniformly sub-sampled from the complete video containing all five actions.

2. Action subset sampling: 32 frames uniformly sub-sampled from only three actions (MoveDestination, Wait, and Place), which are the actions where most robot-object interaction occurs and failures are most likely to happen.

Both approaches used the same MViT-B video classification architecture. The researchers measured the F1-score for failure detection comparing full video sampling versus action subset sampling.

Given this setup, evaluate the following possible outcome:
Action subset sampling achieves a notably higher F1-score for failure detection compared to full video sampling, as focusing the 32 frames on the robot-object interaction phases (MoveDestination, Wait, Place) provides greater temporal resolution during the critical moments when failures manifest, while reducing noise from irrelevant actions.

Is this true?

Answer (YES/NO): NO